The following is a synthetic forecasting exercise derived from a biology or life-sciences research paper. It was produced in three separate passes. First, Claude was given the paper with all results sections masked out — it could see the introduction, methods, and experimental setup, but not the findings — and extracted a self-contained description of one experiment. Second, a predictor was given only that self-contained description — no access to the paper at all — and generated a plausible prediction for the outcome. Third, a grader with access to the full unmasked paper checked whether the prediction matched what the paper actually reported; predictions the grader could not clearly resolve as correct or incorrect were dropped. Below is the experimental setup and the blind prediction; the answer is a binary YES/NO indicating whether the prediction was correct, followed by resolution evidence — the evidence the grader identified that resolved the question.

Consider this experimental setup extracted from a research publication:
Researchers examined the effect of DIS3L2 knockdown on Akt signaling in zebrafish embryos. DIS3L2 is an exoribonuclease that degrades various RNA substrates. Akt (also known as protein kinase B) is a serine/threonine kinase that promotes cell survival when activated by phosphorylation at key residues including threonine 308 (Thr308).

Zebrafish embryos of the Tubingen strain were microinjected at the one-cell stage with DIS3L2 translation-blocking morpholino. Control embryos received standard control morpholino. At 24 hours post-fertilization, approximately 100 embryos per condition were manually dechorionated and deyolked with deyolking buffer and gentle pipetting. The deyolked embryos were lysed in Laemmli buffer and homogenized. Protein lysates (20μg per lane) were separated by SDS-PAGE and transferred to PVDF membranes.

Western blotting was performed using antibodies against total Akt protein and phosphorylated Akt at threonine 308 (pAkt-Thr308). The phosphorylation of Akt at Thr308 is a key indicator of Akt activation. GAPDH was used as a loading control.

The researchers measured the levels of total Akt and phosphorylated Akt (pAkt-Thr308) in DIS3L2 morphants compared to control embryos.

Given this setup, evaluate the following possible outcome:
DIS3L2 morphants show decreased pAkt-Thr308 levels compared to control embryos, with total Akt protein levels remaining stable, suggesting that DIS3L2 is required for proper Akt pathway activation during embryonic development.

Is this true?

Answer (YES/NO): YES